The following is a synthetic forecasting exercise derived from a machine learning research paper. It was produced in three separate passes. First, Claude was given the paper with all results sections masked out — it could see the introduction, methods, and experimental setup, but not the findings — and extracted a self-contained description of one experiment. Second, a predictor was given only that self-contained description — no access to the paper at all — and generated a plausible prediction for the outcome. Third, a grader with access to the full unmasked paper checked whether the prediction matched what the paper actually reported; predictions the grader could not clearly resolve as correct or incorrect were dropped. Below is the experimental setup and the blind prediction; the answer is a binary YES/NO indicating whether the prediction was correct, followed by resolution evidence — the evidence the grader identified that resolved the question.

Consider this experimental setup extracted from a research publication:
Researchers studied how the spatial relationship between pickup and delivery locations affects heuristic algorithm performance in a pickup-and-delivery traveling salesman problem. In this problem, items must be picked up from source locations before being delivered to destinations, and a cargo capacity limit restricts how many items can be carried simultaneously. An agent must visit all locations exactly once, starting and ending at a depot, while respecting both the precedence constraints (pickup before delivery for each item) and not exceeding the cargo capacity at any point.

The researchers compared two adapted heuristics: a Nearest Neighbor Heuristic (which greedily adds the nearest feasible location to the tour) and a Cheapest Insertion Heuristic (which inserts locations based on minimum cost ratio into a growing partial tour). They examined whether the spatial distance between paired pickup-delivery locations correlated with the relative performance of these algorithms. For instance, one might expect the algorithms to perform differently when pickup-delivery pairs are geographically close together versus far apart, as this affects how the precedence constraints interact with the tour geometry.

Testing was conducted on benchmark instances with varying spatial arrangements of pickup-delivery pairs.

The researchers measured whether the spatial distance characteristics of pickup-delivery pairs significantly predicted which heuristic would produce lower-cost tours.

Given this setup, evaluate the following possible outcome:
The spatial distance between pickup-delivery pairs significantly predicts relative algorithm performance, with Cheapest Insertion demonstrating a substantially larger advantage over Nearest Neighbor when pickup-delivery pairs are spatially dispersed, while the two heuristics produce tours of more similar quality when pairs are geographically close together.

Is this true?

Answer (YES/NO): NO